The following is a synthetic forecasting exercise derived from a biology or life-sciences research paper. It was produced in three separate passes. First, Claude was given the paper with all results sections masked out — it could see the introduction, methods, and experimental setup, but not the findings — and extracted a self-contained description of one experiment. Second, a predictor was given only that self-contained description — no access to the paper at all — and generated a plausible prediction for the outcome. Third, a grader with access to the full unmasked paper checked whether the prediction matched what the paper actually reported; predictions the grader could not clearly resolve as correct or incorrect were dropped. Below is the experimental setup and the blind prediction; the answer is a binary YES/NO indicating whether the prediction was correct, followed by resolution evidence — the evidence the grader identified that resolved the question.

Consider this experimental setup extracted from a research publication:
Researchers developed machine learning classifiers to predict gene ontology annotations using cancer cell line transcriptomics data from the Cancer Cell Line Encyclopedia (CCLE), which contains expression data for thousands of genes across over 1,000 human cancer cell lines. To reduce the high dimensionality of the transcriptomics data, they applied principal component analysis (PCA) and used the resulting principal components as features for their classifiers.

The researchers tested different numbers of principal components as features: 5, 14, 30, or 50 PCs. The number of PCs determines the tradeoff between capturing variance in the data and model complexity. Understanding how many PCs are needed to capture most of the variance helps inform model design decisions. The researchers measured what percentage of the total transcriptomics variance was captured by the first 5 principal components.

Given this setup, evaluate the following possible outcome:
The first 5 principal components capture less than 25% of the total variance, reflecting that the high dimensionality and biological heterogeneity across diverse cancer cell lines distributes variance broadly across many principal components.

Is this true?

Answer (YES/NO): NO